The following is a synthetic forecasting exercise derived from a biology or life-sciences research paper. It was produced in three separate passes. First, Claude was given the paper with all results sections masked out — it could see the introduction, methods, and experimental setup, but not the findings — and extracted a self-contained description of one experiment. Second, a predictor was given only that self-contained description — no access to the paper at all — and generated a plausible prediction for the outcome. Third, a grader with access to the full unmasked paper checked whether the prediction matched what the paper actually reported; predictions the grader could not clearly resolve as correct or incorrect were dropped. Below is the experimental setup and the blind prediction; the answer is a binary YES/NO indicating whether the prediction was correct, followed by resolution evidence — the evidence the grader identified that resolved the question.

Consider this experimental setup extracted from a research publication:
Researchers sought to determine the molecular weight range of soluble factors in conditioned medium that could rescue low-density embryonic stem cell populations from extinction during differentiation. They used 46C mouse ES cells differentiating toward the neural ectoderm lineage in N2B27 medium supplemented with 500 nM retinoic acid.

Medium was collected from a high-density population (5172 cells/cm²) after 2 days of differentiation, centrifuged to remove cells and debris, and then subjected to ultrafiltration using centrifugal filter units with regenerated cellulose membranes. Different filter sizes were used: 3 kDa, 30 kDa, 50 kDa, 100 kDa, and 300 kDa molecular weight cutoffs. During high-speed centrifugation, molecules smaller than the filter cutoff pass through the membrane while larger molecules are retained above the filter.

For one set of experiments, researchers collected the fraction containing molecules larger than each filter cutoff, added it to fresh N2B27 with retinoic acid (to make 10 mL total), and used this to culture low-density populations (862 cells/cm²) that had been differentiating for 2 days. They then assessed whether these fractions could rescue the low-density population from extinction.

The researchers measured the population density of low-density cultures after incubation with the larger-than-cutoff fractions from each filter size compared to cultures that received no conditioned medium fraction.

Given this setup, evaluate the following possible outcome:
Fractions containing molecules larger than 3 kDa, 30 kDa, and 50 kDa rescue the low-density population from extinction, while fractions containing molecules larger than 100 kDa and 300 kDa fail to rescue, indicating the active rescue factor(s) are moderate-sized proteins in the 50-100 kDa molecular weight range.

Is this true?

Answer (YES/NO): NO